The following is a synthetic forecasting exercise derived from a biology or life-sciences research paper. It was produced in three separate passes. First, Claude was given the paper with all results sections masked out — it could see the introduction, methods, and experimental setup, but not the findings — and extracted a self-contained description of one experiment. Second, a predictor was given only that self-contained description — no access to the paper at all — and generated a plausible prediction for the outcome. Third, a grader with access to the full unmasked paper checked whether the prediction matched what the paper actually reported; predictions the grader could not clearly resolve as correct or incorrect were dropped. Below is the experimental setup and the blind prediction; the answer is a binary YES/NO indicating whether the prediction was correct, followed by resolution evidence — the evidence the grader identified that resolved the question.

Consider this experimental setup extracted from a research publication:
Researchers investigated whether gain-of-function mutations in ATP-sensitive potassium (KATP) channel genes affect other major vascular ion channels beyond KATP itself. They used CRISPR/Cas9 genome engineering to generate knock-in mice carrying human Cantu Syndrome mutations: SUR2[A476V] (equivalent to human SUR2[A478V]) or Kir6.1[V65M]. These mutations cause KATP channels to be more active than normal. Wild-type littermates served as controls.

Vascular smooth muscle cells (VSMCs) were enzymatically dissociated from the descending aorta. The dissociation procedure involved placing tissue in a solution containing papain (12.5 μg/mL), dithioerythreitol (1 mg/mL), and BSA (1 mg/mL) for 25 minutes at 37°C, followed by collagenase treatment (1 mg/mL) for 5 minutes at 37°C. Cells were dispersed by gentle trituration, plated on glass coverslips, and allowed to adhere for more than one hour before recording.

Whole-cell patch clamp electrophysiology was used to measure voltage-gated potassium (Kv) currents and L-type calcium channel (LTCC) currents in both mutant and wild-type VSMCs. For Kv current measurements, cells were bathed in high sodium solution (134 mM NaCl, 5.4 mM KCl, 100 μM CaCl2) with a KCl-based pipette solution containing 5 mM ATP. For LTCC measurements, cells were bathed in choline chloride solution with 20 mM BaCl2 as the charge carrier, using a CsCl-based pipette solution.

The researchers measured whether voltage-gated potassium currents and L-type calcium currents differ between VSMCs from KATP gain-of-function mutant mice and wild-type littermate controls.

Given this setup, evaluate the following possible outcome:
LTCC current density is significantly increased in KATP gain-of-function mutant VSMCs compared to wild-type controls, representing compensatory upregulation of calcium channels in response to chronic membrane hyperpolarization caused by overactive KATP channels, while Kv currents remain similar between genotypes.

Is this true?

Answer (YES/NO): NO